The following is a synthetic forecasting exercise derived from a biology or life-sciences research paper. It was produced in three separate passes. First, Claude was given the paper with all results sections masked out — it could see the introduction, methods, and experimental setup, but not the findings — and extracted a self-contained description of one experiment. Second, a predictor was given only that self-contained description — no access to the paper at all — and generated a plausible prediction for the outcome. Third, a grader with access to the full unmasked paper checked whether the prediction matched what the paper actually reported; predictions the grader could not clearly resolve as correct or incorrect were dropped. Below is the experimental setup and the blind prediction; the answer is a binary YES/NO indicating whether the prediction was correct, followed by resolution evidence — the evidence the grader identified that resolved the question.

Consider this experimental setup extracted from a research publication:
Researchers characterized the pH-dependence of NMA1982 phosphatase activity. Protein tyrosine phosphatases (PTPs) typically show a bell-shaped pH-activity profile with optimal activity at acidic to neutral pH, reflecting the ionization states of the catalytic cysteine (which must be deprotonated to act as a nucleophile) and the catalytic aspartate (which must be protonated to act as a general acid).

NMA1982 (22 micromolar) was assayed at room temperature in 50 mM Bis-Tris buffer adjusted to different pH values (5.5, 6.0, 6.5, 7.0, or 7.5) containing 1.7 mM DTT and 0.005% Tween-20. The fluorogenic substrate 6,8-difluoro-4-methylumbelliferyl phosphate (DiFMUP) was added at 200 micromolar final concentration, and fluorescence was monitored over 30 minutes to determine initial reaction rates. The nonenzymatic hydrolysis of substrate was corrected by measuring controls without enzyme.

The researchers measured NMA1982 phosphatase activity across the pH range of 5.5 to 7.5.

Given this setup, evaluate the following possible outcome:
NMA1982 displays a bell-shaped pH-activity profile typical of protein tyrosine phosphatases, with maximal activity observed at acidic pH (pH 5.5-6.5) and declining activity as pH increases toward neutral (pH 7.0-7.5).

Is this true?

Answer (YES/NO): YES